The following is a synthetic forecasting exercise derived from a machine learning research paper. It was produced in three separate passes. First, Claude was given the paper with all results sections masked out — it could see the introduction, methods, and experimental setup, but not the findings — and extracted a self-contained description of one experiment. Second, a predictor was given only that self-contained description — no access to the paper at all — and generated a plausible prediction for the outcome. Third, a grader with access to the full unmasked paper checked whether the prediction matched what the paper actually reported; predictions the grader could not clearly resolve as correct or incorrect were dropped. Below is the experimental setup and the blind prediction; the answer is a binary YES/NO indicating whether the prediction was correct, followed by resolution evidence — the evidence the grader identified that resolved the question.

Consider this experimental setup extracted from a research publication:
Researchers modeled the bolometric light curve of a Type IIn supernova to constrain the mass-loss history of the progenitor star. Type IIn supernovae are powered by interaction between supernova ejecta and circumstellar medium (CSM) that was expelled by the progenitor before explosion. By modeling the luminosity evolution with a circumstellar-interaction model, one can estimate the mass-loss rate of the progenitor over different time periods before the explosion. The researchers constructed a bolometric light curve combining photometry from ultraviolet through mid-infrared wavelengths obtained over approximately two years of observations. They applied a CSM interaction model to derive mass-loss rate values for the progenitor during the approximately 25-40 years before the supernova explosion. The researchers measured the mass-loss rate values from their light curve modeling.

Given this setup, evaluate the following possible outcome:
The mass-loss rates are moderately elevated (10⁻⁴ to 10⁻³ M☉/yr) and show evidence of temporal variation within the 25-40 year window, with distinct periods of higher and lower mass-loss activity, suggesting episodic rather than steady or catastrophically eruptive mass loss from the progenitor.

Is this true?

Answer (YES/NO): NO